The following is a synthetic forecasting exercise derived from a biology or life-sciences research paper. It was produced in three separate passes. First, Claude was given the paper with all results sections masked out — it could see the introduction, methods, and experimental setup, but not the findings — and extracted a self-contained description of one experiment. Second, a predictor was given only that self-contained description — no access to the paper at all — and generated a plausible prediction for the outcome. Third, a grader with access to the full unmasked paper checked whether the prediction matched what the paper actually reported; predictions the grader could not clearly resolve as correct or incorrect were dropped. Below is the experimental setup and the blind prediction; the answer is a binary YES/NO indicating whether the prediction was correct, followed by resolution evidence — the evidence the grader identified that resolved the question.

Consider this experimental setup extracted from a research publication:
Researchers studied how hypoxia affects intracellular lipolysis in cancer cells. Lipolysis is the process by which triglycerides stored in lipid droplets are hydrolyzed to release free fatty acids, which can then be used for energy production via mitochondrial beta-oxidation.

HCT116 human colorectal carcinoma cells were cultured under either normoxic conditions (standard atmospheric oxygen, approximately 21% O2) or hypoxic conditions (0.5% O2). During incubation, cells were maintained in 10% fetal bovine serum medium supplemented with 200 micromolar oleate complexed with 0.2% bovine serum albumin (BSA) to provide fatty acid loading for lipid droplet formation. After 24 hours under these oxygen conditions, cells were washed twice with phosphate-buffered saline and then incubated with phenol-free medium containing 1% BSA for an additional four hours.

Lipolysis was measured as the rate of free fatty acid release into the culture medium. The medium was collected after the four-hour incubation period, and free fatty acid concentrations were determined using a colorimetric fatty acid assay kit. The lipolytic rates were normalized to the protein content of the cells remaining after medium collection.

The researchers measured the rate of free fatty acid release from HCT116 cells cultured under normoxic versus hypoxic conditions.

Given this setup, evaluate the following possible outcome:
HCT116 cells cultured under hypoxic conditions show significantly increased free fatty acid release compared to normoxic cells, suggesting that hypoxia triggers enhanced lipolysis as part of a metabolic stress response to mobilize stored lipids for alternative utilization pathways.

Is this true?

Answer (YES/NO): NO